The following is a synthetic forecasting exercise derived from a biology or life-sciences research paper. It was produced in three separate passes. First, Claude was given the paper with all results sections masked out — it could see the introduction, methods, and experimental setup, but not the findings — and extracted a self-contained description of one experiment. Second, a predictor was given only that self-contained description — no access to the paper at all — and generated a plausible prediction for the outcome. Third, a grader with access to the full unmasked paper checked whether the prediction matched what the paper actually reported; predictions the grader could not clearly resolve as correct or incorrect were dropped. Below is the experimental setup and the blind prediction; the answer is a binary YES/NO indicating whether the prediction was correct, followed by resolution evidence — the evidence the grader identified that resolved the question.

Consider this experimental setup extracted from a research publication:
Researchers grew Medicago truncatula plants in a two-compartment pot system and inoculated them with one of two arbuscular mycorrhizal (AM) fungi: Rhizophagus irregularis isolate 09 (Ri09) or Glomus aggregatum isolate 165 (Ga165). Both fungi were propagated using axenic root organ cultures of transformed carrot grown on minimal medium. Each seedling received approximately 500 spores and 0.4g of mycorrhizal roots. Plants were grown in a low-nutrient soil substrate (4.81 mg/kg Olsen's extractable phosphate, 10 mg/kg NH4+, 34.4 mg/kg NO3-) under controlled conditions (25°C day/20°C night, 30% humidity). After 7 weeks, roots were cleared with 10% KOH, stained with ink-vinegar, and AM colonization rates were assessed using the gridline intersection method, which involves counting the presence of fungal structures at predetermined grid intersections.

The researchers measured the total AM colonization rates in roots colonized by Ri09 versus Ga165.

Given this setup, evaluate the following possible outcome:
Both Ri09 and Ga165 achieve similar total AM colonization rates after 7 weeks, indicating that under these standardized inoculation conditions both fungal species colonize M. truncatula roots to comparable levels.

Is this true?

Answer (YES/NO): YES